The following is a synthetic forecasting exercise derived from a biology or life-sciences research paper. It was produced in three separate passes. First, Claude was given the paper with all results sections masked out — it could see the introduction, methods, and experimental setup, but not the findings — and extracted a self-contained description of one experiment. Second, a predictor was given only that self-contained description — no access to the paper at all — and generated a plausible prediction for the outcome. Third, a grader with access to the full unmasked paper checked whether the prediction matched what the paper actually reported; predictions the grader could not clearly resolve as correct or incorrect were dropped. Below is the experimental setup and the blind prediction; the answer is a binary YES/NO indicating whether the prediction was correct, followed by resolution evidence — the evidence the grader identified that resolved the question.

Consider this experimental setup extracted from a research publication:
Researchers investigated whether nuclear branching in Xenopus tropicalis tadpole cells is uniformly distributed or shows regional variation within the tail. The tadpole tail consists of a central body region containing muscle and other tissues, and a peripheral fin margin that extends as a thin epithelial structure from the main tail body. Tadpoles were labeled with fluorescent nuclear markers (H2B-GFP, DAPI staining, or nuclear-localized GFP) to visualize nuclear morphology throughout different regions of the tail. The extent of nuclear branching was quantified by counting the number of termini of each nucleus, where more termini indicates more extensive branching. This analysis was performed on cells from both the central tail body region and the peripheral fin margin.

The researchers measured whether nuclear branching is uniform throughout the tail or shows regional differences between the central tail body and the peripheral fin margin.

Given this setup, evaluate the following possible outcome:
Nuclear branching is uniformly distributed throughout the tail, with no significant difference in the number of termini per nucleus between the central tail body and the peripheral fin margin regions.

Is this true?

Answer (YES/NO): NO